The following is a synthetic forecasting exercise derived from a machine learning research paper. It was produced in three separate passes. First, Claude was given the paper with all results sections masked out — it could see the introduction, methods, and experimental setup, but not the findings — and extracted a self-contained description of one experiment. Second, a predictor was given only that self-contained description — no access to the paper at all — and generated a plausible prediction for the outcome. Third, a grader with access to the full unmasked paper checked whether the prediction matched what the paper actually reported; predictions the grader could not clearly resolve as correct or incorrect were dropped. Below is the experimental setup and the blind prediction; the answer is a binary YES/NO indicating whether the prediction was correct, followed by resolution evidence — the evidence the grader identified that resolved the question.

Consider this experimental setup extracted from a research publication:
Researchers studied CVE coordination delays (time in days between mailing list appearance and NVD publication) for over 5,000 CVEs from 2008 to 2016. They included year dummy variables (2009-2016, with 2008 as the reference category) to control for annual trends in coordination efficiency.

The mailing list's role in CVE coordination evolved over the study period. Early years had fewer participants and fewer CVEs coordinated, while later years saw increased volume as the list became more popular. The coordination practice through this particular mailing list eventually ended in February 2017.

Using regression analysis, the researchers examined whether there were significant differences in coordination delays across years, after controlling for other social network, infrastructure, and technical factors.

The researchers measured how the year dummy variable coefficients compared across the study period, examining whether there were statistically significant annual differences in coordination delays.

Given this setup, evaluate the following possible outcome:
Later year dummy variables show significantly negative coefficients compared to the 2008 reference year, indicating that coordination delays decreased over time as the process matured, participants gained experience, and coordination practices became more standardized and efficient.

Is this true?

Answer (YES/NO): NO